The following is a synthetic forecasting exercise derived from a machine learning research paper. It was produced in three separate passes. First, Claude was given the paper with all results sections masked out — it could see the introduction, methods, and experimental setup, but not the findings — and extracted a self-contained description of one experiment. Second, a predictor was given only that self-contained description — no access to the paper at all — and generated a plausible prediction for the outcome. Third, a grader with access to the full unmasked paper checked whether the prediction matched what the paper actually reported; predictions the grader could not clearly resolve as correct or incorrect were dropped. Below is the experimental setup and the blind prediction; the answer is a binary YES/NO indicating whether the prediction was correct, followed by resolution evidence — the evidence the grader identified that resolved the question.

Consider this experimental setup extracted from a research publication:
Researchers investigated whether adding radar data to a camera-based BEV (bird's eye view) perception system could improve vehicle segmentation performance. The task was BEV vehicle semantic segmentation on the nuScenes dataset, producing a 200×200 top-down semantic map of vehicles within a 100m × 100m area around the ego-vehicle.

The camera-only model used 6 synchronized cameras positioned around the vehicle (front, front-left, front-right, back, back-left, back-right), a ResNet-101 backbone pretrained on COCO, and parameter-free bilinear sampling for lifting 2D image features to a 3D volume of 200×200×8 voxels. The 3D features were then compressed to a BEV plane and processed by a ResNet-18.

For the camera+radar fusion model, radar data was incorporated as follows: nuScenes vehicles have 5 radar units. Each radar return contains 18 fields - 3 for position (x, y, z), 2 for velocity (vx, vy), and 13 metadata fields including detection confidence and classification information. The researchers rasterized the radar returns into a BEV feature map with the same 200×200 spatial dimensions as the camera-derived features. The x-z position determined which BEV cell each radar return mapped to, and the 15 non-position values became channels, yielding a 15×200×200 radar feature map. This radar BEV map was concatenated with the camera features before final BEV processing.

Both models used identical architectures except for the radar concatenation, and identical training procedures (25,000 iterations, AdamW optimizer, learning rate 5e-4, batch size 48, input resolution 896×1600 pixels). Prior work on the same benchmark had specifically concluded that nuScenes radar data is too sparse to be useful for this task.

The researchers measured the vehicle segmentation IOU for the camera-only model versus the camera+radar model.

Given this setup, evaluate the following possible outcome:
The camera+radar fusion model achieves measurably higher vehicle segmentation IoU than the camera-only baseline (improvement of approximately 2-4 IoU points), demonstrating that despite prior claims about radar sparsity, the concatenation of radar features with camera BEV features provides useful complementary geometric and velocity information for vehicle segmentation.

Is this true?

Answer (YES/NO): NO